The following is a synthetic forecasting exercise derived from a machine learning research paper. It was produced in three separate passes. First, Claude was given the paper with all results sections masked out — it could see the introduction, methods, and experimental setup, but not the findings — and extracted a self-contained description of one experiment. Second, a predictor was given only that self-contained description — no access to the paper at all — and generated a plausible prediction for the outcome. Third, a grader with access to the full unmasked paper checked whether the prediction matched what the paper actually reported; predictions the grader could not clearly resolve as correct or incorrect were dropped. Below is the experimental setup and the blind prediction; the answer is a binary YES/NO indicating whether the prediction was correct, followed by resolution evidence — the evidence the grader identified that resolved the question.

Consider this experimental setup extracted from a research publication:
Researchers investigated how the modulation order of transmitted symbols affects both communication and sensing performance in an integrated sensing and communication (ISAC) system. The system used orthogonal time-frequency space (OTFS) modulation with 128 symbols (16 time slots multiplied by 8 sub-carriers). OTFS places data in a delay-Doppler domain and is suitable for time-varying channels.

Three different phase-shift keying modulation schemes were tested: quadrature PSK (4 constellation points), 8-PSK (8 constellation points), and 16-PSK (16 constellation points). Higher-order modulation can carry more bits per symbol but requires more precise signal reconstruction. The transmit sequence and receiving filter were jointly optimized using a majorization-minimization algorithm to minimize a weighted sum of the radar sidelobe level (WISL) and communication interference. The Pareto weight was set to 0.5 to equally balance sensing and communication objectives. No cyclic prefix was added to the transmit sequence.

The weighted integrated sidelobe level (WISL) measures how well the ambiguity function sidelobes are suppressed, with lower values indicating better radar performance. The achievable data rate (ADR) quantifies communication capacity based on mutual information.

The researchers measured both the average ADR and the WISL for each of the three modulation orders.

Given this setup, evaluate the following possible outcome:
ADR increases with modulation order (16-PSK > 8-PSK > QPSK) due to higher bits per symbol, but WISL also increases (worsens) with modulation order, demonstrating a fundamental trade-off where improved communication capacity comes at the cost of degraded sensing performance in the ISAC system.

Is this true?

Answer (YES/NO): YES